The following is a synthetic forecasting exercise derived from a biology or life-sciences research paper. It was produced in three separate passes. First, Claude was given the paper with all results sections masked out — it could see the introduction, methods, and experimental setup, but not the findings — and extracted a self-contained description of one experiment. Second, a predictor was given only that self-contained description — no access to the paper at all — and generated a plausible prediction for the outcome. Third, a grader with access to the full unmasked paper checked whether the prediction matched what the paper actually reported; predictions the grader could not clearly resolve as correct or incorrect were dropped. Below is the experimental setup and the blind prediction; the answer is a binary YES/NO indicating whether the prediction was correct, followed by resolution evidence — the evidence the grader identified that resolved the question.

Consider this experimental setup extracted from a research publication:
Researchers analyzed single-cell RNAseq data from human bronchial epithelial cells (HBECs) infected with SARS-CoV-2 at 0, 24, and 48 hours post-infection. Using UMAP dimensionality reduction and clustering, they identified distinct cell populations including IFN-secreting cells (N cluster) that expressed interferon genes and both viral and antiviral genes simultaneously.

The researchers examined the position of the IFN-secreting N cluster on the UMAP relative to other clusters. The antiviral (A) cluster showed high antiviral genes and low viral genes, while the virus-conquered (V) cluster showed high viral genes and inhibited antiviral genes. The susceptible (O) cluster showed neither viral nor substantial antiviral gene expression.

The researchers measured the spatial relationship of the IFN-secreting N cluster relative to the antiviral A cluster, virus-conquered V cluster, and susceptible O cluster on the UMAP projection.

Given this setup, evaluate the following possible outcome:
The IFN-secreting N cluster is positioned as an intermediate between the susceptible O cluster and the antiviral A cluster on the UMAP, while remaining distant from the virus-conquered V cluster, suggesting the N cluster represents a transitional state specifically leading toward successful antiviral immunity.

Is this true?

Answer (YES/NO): NO